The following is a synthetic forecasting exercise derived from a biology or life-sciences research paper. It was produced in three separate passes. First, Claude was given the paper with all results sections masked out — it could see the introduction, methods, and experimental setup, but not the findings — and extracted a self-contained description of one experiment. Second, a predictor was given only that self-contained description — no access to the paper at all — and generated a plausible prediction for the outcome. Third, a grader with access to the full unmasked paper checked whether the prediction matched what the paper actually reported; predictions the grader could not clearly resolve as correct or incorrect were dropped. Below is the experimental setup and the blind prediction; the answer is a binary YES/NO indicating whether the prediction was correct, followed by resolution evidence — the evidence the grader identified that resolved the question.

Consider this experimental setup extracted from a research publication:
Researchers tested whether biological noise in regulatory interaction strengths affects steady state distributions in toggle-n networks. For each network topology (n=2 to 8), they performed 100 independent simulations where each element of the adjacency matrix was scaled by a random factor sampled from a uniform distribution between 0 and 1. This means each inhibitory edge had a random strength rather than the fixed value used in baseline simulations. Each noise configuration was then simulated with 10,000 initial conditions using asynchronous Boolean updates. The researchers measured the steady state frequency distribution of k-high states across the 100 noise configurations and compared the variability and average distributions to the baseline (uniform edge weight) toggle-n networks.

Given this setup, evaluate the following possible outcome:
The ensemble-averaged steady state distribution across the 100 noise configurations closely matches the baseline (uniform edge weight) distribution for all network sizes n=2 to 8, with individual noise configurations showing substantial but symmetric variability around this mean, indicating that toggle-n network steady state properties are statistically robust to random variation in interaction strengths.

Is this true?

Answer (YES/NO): NO